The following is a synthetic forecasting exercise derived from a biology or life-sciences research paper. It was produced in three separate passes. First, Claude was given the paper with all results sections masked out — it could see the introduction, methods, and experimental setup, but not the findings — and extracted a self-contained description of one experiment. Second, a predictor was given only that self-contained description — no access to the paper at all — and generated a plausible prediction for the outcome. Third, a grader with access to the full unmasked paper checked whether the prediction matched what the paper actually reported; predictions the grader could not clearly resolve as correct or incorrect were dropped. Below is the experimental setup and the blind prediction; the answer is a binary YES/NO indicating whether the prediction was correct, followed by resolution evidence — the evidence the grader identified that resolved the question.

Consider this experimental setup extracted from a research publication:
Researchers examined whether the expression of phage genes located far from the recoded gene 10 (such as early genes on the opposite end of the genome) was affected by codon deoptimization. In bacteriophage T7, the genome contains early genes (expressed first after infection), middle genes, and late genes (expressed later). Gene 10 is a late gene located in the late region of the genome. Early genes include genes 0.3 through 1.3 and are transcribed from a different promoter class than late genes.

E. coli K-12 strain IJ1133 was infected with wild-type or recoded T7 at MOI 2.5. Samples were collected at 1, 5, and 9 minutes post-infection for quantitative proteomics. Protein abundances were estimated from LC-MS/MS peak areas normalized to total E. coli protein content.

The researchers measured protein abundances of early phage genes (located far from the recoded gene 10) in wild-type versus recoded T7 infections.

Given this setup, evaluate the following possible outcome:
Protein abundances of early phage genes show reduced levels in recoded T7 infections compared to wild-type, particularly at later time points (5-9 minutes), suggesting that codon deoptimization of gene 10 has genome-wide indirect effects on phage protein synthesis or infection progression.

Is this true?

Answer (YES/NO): NO